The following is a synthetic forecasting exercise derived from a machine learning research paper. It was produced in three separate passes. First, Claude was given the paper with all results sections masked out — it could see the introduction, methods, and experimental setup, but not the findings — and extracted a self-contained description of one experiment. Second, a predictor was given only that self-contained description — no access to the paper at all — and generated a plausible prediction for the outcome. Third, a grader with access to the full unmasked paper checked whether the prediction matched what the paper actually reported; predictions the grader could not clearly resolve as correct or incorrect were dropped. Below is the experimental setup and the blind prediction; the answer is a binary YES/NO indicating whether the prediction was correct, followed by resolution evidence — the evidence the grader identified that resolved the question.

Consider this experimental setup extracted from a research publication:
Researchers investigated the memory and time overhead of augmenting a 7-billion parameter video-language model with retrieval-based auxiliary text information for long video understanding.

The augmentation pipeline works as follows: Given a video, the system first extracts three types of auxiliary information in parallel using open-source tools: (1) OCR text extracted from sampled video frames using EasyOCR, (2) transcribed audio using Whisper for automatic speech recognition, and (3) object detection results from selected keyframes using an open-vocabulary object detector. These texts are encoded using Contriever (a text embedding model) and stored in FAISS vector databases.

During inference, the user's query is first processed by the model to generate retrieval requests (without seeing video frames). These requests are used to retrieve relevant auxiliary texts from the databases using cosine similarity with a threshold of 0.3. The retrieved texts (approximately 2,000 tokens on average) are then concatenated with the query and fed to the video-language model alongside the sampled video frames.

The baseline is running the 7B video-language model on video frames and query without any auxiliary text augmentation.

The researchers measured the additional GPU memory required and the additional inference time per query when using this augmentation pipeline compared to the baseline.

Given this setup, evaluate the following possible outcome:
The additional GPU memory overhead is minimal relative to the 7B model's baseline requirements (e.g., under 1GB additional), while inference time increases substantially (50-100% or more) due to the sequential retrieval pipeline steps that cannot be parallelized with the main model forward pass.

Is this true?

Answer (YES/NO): NO